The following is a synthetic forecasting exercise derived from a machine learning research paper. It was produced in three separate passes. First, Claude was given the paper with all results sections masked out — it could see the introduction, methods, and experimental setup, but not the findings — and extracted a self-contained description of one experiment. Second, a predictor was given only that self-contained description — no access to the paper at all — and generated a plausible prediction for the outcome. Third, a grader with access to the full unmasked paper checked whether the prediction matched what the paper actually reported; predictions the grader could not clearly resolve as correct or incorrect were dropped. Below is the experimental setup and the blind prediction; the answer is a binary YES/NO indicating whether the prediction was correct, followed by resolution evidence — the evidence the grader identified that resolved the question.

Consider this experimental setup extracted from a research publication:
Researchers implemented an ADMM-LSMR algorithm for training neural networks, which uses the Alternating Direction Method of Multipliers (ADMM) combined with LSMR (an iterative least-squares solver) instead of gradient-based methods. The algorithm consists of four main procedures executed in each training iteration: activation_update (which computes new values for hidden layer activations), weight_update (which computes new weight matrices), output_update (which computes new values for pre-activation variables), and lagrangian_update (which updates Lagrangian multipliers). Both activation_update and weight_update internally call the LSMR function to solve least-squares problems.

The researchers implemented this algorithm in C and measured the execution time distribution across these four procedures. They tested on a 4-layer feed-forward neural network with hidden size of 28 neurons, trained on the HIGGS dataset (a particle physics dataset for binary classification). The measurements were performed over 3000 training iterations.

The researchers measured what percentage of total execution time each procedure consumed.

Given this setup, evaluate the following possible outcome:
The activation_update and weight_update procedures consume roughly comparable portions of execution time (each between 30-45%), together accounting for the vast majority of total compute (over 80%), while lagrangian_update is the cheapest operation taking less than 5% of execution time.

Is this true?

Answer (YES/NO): NO